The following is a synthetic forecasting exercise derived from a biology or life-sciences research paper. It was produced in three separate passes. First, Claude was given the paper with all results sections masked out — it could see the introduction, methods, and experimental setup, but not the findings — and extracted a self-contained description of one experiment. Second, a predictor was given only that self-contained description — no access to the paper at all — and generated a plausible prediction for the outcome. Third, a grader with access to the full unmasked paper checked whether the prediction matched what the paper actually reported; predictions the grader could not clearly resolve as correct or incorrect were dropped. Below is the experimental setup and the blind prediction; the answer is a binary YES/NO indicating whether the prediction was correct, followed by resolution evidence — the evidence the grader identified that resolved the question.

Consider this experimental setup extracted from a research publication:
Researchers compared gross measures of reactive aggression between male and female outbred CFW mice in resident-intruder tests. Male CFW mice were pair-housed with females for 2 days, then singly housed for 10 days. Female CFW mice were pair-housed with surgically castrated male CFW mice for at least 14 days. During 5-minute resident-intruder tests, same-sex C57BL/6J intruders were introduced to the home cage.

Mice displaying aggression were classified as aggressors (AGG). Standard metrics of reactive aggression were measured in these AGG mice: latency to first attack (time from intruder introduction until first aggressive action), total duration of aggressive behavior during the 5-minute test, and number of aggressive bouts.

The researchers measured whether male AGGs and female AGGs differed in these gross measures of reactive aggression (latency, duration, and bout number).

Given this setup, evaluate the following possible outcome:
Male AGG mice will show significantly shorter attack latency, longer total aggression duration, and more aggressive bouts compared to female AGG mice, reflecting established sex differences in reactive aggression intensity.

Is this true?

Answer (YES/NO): NO